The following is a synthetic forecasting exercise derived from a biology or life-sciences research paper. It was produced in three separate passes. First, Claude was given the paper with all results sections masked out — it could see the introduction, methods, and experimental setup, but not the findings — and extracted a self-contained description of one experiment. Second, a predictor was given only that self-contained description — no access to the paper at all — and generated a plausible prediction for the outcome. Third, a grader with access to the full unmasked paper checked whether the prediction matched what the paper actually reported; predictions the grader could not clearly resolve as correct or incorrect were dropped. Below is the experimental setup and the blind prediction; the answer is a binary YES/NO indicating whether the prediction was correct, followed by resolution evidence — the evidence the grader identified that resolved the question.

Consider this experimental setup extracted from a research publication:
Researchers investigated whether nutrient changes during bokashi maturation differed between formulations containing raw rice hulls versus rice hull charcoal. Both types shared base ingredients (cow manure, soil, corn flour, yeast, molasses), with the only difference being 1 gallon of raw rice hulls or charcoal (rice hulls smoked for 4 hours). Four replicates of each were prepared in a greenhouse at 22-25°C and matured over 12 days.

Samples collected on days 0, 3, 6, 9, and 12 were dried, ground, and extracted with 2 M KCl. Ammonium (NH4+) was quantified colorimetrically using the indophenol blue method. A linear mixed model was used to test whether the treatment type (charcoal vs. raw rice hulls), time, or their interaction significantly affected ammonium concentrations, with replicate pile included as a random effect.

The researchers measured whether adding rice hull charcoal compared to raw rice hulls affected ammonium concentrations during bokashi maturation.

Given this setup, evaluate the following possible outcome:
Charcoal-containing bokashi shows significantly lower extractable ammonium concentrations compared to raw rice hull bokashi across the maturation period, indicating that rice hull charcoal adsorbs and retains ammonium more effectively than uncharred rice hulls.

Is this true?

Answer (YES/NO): NO